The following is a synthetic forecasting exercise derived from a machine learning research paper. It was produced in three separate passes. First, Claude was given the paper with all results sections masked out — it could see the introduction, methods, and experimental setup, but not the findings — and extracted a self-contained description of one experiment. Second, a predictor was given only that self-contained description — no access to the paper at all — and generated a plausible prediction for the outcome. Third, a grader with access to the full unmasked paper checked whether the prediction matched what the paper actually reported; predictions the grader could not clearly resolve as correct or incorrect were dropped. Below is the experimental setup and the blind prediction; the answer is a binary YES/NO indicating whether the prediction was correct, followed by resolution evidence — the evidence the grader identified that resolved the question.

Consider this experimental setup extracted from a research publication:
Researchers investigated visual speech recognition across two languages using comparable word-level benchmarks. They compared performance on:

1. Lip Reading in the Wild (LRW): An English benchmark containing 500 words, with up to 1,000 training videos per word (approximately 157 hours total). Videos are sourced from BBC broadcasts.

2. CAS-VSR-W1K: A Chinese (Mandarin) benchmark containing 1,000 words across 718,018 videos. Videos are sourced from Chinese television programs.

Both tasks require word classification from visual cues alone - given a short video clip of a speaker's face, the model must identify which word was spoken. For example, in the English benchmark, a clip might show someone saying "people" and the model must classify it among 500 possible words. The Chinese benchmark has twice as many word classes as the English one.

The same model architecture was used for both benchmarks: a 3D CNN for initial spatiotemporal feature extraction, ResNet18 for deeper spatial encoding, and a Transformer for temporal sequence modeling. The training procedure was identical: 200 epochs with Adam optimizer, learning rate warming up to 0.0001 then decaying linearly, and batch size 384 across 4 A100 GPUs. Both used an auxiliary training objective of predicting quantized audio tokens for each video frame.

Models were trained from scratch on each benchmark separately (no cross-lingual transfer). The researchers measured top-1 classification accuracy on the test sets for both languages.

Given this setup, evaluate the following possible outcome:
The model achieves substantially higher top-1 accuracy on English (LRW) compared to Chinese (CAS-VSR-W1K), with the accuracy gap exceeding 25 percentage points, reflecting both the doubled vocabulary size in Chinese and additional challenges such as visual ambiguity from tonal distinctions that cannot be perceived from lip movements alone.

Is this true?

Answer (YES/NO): YES